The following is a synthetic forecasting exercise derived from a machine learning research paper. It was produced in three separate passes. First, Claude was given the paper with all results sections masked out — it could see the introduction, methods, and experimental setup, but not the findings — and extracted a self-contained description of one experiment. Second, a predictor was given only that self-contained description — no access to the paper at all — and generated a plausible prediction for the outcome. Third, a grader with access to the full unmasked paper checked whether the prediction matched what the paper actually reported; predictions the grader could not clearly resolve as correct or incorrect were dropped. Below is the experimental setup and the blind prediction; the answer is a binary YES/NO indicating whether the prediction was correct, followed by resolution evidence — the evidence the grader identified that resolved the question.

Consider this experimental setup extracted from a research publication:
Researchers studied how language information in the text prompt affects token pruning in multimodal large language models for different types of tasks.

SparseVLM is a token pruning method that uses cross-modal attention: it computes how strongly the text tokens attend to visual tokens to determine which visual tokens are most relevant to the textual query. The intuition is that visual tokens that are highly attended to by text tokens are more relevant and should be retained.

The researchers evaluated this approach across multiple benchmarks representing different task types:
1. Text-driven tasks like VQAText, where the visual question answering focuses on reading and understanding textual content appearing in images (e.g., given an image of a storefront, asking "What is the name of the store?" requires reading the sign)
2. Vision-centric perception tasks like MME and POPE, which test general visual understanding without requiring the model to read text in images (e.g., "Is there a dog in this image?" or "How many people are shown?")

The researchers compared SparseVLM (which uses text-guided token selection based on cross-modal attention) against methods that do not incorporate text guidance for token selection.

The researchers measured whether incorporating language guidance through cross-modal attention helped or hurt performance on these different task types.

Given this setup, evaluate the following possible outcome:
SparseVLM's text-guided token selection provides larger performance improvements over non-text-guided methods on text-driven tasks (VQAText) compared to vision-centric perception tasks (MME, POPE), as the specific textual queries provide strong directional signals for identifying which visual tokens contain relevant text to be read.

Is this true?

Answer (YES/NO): YES